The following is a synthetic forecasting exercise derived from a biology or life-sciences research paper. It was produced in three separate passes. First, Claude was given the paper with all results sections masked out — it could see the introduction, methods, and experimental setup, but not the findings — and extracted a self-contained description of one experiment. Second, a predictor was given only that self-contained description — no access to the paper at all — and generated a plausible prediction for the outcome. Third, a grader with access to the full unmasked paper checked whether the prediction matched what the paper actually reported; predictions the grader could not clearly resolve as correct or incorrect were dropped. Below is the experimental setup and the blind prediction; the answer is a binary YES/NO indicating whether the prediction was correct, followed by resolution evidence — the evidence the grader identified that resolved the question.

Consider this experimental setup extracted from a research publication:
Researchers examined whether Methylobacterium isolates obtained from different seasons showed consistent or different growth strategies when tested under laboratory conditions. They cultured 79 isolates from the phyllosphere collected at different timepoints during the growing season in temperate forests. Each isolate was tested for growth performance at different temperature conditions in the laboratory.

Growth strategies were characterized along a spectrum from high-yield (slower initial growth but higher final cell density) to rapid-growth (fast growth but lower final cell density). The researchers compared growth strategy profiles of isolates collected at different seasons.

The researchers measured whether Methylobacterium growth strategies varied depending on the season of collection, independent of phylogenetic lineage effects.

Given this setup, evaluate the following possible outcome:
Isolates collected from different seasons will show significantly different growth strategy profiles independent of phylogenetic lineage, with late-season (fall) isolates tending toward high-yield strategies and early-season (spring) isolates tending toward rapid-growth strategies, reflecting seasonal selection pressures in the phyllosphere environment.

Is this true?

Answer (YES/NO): NO